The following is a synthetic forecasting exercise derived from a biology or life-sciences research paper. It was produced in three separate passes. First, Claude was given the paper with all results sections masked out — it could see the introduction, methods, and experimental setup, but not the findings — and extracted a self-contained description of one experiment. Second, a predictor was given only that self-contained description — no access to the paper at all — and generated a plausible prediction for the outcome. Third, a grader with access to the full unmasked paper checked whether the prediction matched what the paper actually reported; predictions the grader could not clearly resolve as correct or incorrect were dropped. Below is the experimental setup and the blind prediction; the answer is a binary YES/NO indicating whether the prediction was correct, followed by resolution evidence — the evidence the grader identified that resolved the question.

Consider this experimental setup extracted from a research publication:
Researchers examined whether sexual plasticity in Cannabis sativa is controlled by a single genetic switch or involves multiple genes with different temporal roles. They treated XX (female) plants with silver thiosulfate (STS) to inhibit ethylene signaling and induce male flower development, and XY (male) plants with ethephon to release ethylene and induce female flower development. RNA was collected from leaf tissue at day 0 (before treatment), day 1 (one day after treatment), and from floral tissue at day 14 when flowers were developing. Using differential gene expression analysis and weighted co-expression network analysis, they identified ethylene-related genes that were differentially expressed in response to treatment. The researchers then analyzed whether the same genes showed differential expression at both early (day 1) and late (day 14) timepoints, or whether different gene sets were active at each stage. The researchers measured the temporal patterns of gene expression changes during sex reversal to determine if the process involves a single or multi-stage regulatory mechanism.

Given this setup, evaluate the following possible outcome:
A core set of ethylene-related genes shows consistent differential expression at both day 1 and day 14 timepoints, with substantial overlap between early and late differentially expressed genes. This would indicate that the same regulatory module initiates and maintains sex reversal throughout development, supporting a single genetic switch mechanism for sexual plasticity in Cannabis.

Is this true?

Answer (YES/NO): NO